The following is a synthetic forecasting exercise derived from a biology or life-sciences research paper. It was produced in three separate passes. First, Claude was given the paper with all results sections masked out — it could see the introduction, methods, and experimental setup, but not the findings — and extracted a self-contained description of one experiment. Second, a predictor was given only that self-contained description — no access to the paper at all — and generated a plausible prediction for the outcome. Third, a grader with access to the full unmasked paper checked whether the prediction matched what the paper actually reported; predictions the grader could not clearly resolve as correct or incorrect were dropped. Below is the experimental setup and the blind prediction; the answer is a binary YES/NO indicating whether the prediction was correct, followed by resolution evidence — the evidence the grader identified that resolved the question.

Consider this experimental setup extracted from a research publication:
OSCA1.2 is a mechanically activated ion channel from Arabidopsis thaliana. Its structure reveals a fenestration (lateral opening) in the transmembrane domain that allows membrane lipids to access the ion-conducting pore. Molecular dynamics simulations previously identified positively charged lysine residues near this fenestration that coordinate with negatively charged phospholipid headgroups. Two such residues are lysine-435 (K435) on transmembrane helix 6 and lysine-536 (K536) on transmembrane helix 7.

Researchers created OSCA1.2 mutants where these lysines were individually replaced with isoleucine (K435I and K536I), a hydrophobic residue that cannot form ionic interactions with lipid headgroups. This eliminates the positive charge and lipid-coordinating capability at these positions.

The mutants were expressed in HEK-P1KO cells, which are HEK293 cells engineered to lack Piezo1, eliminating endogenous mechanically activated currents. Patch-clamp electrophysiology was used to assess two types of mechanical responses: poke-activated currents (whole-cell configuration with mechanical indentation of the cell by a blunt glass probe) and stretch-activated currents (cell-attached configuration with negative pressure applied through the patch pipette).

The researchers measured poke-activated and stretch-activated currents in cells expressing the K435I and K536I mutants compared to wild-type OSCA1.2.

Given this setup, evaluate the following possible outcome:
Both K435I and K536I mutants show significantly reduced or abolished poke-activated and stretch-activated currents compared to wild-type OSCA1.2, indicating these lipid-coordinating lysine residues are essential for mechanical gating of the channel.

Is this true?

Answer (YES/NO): NO